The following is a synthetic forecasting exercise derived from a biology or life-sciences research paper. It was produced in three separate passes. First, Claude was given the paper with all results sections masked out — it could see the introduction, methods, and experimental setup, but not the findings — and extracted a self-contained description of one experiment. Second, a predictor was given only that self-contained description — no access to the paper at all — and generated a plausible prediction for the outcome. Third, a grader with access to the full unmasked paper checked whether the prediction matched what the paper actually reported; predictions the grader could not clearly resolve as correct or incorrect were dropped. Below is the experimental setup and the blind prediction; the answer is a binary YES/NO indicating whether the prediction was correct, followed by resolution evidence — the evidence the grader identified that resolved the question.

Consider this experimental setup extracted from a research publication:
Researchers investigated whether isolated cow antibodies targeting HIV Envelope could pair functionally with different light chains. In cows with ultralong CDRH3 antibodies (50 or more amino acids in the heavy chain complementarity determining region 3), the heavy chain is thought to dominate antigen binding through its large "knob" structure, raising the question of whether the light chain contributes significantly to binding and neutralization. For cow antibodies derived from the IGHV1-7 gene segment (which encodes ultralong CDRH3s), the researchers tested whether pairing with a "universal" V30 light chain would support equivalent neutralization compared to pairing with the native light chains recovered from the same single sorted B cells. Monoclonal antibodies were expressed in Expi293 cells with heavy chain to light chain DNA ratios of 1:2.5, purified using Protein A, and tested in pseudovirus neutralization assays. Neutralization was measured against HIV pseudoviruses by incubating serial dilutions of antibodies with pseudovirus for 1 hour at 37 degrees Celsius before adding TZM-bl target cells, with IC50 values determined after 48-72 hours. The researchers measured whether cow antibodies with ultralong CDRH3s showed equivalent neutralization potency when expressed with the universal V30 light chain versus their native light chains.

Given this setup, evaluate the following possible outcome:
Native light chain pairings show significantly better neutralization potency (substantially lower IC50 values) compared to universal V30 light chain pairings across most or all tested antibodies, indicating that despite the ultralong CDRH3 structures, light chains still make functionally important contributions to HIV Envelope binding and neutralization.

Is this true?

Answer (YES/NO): NO